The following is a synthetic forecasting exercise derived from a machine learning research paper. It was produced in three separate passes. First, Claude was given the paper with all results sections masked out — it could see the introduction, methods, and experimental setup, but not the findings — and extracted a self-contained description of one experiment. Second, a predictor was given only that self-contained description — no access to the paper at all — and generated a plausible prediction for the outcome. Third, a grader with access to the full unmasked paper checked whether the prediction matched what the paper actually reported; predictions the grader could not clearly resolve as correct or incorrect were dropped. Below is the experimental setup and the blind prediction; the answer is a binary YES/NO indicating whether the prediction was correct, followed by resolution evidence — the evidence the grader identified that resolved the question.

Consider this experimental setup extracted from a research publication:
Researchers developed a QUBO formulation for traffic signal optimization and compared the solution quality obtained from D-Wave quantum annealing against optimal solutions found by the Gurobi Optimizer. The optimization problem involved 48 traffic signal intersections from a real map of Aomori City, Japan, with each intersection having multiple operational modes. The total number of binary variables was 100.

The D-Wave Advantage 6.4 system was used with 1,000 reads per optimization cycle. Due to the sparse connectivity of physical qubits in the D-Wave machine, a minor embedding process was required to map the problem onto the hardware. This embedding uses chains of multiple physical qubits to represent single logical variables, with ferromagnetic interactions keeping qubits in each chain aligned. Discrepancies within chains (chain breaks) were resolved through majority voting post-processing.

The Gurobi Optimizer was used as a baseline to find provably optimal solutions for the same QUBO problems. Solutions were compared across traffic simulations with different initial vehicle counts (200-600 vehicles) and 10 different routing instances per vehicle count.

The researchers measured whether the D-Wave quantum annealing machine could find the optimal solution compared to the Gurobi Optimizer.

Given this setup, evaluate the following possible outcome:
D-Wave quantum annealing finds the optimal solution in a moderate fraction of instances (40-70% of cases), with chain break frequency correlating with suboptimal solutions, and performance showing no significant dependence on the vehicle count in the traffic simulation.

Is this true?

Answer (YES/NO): NO